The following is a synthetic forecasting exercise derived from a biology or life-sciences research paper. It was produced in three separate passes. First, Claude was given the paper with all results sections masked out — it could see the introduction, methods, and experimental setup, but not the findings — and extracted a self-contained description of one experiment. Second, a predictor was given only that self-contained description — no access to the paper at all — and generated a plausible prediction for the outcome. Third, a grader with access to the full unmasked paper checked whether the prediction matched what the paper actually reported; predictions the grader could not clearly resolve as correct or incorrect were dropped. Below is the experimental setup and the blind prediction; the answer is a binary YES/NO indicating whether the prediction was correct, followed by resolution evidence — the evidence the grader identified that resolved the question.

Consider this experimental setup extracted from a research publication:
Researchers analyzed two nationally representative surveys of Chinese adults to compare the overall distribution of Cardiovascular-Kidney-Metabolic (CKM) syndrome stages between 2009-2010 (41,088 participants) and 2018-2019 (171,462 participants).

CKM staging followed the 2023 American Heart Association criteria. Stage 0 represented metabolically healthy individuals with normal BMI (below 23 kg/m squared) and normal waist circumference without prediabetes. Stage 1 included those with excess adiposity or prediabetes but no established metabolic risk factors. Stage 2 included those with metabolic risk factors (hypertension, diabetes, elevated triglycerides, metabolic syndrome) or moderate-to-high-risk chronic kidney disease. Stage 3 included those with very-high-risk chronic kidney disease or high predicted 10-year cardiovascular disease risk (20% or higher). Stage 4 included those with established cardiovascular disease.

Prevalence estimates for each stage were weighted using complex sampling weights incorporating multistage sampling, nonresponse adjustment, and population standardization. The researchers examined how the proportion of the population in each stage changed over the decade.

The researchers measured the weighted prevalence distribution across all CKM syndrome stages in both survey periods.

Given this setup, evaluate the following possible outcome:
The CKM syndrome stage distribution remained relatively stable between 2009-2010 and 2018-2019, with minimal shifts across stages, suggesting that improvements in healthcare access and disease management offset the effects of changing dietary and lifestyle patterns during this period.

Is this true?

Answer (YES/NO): NO